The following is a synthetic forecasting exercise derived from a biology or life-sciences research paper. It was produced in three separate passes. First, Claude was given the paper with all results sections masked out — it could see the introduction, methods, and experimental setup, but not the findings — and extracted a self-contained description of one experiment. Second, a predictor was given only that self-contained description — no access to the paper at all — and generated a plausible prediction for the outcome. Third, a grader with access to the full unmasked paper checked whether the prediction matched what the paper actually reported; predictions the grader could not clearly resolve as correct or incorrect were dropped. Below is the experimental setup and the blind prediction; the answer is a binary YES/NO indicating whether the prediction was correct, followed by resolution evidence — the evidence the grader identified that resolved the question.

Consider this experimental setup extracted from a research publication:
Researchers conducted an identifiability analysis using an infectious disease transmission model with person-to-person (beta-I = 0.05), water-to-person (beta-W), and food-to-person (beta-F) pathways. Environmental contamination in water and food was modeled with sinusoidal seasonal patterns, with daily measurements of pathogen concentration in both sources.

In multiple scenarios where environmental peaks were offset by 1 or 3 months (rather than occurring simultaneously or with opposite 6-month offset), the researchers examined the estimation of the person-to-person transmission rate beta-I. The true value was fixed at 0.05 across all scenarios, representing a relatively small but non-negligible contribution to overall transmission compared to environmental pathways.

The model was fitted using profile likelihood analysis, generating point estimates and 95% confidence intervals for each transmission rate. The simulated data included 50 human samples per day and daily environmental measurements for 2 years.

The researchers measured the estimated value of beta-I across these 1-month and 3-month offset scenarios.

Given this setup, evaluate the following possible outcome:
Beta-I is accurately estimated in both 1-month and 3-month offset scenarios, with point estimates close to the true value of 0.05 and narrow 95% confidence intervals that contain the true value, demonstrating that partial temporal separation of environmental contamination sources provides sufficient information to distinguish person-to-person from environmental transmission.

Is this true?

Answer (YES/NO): NO